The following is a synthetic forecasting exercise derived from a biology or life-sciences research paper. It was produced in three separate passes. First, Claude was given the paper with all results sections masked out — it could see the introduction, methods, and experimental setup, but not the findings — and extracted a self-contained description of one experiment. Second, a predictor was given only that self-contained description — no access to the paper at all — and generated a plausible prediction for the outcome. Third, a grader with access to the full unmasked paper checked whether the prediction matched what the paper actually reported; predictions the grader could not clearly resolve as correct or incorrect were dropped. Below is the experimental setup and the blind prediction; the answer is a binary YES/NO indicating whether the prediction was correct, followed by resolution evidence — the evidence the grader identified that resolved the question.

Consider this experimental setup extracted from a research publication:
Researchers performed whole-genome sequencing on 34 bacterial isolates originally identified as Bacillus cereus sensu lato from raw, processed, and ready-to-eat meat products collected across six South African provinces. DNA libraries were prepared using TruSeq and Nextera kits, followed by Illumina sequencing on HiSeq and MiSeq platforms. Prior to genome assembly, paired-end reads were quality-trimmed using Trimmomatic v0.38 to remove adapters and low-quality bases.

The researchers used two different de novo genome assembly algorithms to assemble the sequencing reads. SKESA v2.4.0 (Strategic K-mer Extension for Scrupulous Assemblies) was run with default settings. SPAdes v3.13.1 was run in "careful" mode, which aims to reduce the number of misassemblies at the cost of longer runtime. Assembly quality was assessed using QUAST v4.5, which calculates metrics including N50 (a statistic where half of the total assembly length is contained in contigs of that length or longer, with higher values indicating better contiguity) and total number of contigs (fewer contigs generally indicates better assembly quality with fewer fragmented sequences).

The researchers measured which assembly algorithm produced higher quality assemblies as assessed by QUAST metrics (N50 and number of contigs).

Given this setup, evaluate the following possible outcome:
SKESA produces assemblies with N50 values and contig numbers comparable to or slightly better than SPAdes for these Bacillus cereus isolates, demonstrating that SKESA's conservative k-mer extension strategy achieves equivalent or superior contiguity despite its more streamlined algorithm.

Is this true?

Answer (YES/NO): YES